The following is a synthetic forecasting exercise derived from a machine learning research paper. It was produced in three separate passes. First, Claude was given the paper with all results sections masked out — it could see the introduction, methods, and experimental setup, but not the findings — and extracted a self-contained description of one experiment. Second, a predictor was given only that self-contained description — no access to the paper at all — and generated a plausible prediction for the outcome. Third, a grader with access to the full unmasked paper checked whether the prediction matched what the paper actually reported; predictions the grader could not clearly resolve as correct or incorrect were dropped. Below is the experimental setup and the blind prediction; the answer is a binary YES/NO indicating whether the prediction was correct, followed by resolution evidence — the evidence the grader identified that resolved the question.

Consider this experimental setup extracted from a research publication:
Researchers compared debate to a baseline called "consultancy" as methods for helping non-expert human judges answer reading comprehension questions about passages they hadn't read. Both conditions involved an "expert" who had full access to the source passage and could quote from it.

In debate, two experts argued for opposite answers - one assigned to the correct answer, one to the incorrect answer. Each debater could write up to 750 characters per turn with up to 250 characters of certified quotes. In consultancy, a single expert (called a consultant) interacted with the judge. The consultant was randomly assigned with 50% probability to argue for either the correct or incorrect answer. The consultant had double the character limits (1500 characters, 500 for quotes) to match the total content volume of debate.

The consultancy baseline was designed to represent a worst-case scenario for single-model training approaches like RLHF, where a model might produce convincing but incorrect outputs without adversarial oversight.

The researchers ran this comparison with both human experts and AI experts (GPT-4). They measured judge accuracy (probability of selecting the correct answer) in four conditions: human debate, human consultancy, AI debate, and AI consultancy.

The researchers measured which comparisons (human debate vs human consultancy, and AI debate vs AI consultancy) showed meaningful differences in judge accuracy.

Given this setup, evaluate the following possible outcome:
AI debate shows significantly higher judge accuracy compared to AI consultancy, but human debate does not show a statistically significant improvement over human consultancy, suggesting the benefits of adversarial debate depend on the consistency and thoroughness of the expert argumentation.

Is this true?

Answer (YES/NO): NO